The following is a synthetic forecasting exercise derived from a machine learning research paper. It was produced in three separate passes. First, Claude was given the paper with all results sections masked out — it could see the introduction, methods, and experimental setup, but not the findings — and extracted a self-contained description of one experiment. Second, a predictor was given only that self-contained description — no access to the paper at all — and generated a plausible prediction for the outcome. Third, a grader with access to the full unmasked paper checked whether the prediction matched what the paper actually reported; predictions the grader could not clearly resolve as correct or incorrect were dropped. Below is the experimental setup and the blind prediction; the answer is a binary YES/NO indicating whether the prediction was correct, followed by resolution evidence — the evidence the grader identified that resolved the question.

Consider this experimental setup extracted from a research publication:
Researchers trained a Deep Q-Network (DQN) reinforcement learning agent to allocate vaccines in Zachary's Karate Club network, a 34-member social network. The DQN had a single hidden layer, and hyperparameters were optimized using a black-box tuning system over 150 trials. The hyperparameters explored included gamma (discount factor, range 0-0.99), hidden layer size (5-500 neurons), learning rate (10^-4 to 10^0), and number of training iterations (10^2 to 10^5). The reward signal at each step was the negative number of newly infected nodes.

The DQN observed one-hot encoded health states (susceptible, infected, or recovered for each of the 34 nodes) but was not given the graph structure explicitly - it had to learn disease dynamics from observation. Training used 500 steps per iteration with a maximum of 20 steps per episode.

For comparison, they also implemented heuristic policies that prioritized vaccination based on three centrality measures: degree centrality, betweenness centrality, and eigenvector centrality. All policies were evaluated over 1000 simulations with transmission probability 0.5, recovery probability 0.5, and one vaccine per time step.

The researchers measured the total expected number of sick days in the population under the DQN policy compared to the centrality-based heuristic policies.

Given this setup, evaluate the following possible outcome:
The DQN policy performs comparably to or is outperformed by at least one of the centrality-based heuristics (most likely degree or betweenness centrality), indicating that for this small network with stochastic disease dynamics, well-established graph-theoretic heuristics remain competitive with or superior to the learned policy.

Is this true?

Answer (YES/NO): YES